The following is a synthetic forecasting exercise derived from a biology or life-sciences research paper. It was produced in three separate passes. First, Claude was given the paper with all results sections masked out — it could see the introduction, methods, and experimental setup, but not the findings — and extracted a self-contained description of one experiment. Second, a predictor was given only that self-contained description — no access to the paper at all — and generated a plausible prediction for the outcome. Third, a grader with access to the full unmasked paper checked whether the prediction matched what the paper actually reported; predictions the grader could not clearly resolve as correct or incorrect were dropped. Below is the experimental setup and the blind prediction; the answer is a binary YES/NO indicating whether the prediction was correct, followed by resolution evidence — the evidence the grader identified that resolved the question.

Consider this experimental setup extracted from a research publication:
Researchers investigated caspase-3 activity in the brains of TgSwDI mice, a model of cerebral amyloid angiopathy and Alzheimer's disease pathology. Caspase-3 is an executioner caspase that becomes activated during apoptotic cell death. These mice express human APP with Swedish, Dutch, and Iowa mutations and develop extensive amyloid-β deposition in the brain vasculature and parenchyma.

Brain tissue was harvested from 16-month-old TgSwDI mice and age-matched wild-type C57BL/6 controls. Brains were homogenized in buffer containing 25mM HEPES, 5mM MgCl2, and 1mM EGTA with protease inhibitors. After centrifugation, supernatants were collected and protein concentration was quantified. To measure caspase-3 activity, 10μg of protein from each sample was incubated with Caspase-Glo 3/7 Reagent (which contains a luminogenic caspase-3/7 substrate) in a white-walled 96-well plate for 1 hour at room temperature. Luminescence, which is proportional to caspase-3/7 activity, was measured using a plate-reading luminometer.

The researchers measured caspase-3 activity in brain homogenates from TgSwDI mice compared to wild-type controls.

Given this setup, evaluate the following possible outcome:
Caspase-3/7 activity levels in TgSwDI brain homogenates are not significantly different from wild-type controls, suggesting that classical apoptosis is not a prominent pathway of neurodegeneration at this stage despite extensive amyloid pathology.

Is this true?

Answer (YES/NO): NO